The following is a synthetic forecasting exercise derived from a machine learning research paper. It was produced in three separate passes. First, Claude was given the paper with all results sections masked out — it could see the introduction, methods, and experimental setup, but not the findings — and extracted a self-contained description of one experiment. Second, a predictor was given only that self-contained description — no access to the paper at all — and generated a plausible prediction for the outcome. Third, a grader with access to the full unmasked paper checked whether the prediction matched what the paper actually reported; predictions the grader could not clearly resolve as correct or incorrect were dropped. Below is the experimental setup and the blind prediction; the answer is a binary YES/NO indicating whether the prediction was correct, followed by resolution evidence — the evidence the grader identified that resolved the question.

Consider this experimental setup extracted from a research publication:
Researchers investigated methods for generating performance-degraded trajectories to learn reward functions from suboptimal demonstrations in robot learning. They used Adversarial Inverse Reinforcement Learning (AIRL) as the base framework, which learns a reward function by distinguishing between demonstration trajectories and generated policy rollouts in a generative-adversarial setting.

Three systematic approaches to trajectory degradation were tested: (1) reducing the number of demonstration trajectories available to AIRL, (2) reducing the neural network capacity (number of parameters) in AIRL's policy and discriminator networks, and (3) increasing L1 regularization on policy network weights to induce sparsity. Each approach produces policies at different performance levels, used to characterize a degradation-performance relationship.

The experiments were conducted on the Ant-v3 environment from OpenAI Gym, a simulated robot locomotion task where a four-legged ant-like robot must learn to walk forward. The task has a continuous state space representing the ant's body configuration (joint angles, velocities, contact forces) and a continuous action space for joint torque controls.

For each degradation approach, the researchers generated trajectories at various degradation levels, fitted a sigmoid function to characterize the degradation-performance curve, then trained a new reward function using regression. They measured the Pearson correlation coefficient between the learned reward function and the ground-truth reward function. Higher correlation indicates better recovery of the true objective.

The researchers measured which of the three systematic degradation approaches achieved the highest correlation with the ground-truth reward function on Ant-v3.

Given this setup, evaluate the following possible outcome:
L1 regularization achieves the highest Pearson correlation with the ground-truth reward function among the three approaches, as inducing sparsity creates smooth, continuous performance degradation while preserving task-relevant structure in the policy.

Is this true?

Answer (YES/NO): NO